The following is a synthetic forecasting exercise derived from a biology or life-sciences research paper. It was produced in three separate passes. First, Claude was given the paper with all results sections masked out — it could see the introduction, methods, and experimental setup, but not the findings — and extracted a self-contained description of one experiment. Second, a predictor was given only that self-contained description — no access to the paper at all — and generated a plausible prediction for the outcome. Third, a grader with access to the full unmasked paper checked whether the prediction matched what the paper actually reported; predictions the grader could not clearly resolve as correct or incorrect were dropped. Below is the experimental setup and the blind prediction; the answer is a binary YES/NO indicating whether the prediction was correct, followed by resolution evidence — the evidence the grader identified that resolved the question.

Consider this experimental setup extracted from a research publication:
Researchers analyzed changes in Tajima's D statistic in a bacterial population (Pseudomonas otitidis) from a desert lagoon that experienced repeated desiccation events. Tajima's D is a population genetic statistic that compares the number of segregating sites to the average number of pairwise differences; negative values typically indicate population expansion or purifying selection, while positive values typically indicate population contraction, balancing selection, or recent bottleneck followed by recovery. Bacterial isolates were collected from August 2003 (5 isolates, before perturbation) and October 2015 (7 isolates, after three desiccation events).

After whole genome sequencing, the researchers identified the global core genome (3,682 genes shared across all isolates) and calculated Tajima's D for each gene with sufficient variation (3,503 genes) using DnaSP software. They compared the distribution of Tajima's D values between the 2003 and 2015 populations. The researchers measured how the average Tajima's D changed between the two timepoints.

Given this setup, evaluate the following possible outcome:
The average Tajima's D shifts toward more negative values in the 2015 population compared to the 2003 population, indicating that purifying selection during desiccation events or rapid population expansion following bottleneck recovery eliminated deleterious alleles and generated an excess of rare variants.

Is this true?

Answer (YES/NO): NO